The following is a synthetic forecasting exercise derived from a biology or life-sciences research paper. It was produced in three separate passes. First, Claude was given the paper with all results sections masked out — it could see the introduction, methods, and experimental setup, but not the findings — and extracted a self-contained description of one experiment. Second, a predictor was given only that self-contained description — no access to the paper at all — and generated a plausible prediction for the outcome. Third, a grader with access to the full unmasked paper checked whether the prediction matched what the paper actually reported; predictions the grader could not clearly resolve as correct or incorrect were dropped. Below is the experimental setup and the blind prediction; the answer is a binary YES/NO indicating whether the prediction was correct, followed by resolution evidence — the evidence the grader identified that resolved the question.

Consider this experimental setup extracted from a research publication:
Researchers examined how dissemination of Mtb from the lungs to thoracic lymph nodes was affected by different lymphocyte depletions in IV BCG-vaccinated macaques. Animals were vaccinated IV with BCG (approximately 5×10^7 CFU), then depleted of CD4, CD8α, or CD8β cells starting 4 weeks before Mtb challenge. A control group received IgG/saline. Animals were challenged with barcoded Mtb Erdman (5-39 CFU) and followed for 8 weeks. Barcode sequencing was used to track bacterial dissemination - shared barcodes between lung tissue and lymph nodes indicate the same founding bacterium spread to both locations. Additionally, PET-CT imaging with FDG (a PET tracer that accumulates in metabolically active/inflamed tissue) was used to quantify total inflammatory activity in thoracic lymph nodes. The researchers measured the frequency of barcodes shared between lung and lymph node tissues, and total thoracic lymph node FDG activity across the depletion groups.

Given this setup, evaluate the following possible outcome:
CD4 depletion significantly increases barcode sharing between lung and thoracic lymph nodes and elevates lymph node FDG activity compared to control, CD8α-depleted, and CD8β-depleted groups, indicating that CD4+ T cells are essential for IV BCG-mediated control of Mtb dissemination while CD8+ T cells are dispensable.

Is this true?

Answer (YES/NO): NO